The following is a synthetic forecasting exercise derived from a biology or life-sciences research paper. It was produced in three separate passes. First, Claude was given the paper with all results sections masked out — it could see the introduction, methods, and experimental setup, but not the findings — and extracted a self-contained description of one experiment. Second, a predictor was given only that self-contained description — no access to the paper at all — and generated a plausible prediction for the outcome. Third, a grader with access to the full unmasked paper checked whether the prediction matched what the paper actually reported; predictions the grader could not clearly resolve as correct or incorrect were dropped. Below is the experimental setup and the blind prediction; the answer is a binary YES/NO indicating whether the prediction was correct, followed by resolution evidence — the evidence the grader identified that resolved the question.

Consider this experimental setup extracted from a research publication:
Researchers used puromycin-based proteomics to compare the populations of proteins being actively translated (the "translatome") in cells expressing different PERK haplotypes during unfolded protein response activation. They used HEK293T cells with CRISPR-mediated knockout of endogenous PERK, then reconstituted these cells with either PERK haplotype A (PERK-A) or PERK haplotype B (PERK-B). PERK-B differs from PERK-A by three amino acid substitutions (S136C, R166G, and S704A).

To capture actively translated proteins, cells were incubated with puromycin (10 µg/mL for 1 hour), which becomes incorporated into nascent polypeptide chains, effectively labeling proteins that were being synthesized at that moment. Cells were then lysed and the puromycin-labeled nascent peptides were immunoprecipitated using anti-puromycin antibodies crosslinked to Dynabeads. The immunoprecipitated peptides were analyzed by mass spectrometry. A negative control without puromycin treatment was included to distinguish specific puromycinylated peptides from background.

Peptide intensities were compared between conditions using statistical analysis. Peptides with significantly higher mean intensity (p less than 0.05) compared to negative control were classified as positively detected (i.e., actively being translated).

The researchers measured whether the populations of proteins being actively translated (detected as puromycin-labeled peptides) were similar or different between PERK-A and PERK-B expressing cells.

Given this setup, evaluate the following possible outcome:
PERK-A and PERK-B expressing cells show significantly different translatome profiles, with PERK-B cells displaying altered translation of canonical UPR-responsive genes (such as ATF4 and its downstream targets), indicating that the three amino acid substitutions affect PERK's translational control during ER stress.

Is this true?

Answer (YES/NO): NO